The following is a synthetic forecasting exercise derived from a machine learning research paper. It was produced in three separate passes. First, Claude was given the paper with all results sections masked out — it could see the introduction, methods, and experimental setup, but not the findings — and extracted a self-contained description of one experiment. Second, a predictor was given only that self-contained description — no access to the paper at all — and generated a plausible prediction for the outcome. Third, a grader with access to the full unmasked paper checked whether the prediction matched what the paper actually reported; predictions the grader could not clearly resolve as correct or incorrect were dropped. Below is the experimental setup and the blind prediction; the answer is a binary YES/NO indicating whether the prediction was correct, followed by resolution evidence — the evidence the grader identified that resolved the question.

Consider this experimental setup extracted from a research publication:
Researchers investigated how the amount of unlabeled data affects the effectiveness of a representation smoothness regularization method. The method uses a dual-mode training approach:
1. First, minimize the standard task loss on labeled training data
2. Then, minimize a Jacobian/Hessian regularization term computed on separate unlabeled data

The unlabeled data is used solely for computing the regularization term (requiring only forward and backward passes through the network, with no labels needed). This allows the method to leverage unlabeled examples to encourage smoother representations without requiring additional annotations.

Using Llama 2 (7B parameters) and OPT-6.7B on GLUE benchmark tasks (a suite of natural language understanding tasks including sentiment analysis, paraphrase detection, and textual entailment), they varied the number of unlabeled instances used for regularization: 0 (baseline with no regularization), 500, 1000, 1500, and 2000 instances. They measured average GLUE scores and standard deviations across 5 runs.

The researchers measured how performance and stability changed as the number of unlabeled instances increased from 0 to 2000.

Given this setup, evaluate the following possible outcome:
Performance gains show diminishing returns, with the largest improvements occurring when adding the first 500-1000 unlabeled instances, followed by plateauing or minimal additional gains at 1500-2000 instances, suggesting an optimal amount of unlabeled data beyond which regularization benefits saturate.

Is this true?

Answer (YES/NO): YES